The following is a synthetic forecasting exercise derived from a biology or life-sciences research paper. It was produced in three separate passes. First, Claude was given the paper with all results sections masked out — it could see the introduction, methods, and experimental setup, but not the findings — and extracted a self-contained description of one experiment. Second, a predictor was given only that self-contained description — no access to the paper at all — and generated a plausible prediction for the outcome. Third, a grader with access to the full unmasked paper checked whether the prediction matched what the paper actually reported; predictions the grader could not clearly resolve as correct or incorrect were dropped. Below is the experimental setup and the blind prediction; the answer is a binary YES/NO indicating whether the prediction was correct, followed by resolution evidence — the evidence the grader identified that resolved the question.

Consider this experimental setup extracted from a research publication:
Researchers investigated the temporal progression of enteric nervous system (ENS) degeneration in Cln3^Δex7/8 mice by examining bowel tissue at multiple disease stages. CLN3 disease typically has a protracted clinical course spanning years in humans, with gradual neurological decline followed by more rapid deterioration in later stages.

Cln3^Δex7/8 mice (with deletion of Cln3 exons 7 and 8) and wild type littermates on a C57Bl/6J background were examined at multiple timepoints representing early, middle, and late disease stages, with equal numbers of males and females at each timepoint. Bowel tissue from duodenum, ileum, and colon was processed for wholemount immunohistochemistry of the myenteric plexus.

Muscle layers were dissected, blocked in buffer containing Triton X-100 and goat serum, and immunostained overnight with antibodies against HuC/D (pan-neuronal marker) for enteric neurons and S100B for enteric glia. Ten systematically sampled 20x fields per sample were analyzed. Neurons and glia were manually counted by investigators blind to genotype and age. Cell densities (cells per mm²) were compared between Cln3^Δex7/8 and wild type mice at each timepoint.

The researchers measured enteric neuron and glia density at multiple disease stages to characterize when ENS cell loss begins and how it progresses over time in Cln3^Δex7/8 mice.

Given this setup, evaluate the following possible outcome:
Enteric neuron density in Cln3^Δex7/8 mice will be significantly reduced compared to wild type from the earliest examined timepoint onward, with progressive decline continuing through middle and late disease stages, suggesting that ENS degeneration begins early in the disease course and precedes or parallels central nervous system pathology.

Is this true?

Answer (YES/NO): NO